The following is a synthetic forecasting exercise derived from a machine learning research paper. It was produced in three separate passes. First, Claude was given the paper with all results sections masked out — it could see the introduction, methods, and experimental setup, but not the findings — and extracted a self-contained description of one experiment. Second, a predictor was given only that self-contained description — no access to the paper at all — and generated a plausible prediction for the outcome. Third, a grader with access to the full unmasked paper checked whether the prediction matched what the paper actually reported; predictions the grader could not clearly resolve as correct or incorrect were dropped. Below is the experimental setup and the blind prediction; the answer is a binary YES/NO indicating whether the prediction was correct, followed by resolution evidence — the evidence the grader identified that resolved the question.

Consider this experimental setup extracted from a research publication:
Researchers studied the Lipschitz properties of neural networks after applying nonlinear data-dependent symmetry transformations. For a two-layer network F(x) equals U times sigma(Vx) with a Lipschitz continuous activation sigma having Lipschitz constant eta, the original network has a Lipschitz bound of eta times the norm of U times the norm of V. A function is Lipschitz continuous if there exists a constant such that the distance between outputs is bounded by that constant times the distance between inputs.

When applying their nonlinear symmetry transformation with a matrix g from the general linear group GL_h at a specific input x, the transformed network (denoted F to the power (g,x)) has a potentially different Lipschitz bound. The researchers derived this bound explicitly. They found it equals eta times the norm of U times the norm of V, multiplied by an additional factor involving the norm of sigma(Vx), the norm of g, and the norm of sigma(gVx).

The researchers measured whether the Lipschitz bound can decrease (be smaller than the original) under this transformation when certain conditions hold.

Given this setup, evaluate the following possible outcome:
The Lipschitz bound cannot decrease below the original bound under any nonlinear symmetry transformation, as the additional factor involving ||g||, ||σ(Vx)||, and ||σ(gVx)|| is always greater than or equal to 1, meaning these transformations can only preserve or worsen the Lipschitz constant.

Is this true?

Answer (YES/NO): NO